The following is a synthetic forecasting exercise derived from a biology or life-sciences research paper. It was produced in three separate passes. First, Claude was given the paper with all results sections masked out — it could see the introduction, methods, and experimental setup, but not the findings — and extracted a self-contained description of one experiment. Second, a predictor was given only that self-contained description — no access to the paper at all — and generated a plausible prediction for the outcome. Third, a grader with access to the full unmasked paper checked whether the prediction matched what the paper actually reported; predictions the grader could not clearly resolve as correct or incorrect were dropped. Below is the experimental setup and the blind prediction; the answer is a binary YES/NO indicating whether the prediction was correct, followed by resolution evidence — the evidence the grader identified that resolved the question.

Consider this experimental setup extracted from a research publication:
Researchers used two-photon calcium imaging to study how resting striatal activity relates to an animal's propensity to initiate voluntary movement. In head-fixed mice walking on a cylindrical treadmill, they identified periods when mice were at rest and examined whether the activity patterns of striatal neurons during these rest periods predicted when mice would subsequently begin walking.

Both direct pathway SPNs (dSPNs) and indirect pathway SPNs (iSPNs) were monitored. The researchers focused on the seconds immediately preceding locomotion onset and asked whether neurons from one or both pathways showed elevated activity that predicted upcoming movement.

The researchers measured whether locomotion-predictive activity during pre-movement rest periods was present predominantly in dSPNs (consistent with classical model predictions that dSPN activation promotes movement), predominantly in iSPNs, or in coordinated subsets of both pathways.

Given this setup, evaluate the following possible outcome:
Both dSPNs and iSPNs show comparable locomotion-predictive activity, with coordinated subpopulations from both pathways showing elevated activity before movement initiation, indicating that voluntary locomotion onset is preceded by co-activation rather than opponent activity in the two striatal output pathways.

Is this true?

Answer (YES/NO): YES